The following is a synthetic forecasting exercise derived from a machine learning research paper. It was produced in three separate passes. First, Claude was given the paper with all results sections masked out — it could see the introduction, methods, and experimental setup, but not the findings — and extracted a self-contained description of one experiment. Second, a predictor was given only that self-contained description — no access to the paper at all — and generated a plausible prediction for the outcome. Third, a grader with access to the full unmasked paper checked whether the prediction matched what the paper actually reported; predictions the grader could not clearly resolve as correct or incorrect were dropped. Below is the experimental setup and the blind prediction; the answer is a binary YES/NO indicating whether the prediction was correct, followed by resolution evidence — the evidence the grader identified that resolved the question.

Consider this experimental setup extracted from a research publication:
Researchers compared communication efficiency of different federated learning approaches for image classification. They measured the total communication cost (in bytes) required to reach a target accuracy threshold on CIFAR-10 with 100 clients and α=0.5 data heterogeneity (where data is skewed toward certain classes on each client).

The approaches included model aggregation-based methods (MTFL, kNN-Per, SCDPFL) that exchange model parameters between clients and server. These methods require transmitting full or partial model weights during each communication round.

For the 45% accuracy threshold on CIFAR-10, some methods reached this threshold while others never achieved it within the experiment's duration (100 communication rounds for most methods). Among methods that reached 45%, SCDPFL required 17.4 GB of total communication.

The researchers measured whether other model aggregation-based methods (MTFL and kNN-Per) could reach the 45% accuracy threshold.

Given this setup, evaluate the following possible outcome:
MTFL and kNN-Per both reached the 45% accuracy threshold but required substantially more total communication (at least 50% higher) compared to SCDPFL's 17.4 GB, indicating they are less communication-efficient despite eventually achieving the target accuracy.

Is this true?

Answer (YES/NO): NO